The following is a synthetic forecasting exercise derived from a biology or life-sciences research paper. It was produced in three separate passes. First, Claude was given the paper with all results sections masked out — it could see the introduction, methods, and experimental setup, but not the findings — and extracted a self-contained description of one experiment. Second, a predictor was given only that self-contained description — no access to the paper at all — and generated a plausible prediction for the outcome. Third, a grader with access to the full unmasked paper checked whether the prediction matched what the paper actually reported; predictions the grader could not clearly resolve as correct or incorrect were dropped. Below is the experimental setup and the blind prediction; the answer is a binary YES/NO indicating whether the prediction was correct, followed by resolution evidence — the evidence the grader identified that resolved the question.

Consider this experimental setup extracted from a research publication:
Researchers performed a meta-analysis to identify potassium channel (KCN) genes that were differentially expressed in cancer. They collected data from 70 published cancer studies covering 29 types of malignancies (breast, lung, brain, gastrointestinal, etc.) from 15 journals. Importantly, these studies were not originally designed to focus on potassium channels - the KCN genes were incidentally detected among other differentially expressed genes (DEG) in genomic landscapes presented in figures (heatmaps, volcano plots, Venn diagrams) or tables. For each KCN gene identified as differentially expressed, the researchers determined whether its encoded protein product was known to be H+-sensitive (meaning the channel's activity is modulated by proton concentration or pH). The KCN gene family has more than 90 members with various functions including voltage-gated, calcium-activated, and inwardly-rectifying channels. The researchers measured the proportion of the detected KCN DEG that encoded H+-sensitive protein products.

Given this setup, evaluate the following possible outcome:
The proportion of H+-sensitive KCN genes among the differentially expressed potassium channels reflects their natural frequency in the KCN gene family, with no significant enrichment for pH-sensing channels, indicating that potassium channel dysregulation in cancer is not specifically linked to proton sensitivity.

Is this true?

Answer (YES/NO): NO